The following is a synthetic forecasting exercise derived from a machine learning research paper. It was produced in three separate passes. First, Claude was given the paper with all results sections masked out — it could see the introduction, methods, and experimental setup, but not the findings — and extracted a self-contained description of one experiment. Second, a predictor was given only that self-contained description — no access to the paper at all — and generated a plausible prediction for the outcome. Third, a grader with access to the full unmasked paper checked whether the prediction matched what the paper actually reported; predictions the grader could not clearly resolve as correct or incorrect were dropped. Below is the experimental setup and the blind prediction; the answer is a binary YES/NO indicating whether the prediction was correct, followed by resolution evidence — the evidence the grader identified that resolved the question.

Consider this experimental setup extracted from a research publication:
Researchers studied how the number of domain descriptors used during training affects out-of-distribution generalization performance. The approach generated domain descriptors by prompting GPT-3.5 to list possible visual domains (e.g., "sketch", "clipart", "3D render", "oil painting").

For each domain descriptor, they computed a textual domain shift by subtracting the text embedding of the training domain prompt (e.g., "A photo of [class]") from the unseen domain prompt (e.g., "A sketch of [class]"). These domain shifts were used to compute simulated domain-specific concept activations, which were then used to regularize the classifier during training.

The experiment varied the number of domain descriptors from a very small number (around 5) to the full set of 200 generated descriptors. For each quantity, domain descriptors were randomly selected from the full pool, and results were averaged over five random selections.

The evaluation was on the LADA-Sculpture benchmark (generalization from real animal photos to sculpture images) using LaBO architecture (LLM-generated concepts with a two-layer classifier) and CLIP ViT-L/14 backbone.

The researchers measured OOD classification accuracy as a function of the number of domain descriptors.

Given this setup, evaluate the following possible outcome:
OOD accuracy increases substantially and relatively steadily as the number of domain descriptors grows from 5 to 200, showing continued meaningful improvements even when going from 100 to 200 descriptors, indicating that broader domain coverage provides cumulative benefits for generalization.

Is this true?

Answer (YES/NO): NO